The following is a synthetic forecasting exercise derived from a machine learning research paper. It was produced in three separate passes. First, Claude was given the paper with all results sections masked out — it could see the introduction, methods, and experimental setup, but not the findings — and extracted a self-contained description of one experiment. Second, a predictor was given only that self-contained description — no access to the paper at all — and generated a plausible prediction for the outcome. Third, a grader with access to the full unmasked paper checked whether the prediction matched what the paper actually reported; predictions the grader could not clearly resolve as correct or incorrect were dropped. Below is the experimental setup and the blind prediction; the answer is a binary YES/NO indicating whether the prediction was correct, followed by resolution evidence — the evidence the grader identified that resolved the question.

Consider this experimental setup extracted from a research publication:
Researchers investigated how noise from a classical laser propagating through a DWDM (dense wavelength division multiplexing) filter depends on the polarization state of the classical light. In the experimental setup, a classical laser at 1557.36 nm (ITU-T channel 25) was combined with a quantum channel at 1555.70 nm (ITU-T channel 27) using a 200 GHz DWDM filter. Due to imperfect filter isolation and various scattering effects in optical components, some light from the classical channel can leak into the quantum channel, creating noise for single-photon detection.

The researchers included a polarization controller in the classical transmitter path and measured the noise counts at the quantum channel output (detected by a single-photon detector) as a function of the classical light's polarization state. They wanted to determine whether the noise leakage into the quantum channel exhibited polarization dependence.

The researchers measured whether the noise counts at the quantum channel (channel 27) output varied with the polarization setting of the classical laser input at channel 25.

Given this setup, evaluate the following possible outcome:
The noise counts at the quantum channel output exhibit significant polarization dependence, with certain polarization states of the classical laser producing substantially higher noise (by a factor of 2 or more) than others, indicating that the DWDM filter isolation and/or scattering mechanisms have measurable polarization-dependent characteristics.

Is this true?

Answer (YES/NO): NO